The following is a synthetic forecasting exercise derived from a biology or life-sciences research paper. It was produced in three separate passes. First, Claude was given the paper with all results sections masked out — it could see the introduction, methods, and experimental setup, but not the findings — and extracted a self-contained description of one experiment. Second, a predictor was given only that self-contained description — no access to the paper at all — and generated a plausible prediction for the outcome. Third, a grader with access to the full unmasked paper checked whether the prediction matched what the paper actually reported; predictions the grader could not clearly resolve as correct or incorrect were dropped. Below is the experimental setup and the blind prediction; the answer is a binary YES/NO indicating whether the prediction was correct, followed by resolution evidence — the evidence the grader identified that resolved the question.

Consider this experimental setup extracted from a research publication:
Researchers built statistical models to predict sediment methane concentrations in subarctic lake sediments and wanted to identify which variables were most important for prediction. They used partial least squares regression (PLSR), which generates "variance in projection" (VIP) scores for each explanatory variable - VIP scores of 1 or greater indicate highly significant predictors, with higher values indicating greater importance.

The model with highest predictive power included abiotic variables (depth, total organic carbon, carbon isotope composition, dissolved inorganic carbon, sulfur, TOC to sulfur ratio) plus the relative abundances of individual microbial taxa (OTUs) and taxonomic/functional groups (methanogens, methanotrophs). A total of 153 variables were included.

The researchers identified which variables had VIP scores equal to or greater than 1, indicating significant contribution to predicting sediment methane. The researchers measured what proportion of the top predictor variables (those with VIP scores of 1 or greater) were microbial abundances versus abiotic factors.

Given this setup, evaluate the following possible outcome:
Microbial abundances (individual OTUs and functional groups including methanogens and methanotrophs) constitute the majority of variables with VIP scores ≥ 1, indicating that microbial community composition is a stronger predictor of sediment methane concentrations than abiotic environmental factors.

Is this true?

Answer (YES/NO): YES